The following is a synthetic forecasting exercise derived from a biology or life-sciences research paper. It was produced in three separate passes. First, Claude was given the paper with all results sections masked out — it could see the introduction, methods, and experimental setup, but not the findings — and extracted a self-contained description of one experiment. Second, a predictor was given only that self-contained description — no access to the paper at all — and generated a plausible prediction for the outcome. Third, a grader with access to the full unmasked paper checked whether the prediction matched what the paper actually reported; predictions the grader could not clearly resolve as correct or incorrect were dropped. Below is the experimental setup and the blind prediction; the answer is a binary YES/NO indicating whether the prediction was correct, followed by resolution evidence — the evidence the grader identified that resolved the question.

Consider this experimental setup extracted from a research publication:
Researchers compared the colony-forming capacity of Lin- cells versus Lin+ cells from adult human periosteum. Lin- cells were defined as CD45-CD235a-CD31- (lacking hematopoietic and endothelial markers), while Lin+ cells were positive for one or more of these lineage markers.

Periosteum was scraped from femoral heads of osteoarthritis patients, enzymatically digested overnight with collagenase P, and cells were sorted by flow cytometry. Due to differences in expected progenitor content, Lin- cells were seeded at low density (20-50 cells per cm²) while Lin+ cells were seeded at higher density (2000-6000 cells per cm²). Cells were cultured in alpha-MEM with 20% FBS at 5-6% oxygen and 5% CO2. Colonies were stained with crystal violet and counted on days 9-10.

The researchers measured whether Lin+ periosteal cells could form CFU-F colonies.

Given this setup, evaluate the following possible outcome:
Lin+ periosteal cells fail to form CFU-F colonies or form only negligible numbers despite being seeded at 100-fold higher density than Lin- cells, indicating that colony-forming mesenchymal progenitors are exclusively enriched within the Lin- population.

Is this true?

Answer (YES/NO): YES